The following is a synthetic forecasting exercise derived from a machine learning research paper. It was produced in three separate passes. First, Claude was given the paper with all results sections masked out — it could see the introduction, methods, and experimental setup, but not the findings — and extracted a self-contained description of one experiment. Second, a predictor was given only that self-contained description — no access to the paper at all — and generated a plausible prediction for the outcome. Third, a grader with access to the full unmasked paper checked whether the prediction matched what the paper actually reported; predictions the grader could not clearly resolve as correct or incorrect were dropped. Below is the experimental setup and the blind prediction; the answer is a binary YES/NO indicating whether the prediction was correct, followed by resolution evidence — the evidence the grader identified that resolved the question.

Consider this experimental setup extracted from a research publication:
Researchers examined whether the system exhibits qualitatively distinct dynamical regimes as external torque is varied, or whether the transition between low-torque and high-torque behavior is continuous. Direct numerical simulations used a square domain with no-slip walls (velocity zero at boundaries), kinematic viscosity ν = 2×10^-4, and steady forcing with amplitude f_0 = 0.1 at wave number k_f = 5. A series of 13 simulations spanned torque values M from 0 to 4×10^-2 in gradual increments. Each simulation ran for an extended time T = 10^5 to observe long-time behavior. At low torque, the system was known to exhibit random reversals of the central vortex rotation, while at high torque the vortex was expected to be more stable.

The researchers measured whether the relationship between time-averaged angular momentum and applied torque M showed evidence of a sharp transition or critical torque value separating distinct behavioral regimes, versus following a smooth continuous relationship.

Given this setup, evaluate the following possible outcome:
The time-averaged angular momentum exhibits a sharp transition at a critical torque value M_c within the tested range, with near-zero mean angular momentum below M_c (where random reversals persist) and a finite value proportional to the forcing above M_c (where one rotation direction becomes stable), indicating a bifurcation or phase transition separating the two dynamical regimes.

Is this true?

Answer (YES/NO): NO